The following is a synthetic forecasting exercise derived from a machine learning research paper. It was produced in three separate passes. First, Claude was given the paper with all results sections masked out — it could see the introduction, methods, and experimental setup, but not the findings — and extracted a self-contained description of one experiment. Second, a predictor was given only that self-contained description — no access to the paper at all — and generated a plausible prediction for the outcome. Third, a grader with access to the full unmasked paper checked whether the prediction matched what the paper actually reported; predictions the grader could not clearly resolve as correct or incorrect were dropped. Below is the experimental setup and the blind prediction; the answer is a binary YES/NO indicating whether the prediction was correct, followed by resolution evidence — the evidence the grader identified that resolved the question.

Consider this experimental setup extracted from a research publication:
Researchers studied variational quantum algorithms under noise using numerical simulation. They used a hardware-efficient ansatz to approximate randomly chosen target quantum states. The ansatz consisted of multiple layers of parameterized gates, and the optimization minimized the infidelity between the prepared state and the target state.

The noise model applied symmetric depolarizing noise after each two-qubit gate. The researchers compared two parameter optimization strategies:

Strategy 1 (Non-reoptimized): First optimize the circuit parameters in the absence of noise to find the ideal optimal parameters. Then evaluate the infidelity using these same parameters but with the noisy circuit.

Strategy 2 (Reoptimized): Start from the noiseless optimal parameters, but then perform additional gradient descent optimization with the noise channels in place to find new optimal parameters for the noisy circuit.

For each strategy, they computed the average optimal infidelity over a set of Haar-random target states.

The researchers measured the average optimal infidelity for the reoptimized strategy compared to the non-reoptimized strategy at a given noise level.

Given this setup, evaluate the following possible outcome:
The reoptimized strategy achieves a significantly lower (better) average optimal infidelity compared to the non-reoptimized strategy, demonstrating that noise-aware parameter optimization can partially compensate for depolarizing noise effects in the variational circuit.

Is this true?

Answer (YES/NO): YES